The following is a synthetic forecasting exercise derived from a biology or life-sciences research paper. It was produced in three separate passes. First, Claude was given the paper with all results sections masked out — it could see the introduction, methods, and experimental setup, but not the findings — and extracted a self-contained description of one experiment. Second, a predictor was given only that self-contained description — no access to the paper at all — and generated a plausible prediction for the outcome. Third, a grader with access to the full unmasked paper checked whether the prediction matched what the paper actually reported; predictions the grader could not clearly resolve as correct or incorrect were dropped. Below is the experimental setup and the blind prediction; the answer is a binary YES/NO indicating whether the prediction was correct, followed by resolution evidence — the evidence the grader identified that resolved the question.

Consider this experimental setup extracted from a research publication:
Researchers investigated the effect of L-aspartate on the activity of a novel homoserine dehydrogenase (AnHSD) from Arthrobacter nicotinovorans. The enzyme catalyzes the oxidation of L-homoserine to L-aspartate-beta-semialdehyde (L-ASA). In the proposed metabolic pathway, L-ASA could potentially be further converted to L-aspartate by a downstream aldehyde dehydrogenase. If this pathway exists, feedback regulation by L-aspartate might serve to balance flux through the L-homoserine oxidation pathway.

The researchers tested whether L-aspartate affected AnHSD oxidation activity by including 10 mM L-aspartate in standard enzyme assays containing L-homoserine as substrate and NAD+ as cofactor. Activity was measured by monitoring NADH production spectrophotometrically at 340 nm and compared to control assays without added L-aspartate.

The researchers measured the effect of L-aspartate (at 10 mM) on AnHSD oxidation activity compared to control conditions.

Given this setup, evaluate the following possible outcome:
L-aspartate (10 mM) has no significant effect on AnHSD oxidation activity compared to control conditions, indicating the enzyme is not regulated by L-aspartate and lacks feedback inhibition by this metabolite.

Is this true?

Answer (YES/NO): NO